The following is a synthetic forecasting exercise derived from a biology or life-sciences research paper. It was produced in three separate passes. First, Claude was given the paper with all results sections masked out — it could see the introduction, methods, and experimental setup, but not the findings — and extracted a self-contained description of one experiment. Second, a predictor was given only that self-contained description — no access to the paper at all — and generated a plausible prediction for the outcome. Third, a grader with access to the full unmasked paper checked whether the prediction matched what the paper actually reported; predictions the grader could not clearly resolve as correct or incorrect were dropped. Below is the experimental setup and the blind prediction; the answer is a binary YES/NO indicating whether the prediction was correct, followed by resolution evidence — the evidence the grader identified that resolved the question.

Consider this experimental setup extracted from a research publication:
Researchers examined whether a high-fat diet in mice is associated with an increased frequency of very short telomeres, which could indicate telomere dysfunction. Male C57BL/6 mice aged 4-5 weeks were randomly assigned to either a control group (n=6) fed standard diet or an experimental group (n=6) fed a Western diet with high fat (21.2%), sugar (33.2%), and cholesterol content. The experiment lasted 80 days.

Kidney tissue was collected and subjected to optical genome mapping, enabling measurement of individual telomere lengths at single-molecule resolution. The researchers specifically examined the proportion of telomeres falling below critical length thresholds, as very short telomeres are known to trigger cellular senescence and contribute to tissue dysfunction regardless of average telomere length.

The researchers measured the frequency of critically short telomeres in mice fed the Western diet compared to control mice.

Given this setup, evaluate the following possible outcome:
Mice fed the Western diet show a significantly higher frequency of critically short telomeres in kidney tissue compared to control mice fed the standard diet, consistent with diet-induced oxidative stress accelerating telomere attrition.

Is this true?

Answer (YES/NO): NO